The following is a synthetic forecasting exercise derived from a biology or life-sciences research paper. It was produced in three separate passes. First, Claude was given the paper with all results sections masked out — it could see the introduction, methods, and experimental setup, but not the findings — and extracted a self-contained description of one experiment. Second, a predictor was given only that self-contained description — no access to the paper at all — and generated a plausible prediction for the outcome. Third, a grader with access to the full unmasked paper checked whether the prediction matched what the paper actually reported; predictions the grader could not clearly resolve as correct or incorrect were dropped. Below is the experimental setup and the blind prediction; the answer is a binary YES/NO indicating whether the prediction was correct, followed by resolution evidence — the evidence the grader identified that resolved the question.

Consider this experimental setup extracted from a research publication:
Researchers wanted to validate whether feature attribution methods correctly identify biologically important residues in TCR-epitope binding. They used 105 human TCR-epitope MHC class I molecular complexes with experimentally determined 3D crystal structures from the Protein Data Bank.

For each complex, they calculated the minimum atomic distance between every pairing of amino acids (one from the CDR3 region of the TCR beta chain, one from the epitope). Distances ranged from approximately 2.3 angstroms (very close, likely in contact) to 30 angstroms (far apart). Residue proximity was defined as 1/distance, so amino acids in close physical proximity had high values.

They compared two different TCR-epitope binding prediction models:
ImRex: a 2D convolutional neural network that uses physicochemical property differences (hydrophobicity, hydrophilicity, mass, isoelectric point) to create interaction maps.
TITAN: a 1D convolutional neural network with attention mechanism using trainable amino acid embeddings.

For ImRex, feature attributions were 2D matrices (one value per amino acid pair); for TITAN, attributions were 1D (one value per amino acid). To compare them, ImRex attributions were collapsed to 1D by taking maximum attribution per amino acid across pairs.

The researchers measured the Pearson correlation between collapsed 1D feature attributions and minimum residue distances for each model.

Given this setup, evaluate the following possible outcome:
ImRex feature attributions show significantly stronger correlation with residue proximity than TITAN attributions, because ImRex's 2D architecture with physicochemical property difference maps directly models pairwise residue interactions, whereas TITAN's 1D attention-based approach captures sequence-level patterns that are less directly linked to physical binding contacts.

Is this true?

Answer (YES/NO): YES